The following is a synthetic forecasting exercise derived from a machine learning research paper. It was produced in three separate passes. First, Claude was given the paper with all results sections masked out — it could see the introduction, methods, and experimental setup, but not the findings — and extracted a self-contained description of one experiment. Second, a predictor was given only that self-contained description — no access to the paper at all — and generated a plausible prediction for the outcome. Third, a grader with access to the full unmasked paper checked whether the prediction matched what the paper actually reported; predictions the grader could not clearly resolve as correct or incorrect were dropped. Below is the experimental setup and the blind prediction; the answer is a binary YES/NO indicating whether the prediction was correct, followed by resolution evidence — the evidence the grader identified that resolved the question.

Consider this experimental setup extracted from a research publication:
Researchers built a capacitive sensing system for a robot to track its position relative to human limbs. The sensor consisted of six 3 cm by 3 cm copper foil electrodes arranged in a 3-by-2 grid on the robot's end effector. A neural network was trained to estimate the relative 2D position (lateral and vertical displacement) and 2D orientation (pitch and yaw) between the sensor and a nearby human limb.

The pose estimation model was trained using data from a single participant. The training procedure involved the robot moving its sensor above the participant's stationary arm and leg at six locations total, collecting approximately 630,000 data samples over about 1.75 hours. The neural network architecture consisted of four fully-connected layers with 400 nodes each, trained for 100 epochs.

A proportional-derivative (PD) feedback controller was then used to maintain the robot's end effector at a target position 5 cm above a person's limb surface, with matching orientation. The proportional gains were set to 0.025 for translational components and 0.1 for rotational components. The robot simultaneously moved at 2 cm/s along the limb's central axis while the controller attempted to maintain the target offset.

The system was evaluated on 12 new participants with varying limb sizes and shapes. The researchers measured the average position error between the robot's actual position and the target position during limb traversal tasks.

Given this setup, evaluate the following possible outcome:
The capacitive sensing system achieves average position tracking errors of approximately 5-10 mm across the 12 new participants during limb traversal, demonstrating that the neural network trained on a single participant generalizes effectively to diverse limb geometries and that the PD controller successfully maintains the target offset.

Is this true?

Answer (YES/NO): YES